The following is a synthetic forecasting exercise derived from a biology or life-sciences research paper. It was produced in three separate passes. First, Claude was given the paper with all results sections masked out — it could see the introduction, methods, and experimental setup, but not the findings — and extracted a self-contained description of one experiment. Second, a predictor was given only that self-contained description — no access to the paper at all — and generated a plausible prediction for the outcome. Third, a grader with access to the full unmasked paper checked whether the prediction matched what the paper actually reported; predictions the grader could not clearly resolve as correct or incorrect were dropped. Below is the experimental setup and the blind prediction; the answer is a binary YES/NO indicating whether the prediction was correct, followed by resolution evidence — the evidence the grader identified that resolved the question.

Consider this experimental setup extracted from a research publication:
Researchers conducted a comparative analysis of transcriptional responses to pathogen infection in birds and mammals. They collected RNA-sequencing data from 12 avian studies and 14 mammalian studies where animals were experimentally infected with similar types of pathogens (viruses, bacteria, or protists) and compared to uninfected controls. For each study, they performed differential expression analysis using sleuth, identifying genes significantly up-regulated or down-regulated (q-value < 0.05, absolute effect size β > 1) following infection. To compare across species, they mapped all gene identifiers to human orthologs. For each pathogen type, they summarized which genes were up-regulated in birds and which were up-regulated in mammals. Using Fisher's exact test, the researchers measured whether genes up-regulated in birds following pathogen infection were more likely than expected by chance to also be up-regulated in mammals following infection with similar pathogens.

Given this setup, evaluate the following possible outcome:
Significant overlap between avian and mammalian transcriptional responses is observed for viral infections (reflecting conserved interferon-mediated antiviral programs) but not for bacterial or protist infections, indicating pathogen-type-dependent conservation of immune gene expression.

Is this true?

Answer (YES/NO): NO